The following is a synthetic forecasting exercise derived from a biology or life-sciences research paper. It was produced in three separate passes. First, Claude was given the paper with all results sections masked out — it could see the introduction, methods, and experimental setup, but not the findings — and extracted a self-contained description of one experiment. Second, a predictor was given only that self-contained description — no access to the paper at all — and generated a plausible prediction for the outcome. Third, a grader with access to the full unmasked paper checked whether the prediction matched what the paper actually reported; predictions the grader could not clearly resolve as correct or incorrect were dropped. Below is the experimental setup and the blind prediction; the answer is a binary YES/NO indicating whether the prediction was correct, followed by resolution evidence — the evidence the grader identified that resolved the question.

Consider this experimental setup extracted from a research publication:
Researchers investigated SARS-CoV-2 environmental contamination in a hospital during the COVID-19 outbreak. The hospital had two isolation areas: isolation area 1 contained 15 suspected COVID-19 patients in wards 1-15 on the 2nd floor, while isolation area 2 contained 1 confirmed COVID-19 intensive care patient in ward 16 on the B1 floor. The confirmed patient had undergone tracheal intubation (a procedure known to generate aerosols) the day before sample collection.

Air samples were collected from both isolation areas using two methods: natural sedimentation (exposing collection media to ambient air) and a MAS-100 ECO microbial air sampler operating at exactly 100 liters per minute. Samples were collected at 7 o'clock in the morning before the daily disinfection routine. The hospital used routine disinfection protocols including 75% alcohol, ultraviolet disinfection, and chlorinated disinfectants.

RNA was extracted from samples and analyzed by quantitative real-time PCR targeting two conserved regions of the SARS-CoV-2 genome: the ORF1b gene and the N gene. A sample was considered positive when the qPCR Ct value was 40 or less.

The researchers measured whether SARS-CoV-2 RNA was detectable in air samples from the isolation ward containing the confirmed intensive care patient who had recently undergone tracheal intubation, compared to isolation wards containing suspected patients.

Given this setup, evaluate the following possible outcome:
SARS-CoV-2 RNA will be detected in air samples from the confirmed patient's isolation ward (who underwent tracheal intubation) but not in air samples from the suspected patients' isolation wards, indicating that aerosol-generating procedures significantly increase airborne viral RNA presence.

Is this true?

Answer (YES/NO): YES